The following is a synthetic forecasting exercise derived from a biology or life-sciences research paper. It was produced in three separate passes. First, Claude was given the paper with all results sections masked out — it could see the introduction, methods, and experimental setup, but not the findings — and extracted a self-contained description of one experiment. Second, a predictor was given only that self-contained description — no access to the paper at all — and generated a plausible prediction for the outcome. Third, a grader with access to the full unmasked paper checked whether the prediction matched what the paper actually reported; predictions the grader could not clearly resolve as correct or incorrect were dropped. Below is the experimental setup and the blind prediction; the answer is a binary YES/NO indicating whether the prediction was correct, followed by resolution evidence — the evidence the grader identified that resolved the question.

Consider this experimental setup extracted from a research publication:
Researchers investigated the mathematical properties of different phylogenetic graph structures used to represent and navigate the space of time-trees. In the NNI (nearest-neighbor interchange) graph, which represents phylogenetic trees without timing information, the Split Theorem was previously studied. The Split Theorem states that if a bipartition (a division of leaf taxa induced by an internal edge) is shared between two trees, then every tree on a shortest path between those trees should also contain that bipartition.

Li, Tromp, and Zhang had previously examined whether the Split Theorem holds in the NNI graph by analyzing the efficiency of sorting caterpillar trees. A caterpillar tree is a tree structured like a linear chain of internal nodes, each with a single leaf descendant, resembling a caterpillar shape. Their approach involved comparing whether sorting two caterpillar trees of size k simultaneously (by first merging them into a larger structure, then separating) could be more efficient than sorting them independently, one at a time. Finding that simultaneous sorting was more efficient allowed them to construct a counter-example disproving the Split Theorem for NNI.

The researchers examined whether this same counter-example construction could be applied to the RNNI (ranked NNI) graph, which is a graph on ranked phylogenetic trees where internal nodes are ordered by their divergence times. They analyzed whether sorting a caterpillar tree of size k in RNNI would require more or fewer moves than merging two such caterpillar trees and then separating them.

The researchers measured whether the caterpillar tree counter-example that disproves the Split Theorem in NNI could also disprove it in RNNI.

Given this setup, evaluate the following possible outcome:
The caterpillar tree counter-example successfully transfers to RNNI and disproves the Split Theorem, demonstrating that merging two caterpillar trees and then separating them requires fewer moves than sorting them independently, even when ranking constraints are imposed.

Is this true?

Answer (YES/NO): NO